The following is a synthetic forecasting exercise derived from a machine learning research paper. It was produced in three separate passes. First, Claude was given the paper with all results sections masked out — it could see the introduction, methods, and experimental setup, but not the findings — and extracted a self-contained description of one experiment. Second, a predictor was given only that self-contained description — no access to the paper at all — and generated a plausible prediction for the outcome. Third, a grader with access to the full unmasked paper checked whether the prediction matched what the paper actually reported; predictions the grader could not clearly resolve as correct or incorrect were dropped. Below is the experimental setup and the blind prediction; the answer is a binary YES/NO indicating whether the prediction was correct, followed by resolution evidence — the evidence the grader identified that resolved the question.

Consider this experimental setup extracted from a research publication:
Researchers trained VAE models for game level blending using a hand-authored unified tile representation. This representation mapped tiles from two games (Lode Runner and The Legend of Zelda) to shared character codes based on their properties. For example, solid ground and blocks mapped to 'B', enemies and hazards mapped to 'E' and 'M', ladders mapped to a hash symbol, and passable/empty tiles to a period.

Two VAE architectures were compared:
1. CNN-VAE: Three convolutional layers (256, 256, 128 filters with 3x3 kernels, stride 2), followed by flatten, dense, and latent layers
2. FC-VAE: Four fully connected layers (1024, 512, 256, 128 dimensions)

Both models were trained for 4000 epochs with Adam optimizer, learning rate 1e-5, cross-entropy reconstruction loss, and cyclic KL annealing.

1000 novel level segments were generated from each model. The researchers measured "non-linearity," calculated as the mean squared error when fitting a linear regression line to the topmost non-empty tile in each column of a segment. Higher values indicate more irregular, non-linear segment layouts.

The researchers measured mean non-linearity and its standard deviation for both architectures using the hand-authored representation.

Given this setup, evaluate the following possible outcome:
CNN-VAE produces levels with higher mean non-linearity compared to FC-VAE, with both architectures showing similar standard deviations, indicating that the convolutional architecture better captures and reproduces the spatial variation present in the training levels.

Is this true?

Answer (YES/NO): NO